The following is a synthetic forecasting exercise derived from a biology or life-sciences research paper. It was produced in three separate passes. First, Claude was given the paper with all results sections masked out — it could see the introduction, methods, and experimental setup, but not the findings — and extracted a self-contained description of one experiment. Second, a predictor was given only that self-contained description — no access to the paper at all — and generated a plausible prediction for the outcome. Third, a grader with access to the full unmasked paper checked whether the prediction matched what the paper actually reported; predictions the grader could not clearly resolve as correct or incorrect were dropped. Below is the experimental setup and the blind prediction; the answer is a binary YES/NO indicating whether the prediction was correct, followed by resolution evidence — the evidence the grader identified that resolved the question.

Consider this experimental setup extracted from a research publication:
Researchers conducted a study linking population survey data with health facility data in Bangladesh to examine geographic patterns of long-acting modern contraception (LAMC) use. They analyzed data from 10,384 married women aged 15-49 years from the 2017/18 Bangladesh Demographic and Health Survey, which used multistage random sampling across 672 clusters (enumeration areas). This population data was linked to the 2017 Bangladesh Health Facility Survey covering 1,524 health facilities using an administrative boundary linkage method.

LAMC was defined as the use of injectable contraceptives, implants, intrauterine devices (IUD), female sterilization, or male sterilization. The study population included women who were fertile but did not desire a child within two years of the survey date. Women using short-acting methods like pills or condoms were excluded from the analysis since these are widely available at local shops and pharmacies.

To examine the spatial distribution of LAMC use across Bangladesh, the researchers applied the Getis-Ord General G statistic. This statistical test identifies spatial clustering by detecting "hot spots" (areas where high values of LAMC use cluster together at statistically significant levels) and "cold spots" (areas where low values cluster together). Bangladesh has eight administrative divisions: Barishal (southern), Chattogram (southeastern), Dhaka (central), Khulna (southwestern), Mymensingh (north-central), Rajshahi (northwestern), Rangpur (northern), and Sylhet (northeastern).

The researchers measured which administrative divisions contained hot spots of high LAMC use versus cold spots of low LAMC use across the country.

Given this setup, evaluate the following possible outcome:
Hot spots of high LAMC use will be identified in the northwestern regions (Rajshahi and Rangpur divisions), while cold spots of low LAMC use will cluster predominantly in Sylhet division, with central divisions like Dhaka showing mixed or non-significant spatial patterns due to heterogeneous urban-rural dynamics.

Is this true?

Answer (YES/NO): YES